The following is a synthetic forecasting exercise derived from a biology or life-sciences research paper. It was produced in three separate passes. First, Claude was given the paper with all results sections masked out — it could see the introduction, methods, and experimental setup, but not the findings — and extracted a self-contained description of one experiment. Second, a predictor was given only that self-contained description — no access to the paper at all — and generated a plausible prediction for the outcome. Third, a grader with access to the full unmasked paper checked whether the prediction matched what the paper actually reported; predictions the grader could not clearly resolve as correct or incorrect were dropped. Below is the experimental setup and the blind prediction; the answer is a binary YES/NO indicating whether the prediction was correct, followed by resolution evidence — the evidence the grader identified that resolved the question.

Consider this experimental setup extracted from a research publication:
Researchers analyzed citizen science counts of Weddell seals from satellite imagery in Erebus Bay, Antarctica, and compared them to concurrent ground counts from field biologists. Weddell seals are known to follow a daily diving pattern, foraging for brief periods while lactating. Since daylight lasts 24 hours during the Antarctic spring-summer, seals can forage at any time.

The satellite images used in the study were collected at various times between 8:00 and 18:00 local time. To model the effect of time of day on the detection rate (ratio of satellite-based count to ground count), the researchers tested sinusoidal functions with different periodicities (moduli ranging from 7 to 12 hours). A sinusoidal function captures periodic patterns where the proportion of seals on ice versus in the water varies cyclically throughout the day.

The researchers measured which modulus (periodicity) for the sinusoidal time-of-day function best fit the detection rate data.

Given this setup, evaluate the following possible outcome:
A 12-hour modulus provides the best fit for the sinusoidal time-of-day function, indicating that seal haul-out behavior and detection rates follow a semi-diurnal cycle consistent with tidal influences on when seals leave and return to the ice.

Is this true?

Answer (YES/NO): NO